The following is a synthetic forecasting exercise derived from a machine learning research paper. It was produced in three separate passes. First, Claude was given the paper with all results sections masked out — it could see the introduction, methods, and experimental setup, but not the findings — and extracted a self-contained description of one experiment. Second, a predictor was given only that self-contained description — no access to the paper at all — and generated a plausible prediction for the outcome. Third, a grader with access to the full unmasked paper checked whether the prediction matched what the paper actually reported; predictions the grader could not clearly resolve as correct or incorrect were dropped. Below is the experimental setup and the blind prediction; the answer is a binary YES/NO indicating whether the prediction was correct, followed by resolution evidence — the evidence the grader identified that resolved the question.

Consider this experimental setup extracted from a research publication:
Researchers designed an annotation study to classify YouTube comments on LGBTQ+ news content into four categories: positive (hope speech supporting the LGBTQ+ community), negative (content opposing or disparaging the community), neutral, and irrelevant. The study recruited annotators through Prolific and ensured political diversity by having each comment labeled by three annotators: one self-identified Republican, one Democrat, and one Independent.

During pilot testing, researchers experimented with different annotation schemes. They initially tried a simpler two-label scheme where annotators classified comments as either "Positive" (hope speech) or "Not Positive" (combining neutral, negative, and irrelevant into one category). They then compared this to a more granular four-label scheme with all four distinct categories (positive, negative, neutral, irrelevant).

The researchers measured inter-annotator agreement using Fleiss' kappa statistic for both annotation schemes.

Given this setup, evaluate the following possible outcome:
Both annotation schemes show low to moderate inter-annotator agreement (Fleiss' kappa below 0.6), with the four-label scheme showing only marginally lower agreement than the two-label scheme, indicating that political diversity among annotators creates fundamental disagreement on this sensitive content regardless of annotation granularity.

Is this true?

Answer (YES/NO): YES